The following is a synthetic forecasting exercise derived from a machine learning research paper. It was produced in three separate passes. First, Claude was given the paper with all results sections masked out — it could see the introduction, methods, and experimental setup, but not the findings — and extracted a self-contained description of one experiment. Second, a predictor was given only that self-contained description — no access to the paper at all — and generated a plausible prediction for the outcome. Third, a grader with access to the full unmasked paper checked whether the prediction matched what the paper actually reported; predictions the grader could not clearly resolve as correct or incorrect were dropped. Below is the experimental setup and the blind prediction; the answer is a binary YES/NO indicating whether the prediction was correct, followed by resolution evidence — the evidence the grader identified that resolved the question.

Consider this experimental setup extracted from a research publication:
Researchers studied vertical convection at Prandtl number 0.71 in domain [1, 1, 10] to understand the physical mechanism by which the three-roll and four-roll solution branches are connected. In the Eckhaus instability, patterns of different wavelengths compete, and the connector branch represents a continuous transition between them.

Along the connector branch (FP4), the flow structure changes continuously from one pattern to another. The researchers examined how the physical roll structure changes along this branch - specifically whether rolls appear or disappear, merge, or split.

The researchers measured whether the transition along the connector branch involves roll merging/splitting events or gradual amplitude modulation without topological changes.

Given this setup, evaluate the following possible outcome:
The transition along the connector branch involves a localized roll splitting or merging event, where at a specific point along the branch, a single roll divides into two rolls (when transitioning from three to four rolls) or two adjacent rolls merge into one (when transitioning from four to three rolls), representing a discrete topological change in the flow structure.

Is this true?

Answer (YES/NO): YES